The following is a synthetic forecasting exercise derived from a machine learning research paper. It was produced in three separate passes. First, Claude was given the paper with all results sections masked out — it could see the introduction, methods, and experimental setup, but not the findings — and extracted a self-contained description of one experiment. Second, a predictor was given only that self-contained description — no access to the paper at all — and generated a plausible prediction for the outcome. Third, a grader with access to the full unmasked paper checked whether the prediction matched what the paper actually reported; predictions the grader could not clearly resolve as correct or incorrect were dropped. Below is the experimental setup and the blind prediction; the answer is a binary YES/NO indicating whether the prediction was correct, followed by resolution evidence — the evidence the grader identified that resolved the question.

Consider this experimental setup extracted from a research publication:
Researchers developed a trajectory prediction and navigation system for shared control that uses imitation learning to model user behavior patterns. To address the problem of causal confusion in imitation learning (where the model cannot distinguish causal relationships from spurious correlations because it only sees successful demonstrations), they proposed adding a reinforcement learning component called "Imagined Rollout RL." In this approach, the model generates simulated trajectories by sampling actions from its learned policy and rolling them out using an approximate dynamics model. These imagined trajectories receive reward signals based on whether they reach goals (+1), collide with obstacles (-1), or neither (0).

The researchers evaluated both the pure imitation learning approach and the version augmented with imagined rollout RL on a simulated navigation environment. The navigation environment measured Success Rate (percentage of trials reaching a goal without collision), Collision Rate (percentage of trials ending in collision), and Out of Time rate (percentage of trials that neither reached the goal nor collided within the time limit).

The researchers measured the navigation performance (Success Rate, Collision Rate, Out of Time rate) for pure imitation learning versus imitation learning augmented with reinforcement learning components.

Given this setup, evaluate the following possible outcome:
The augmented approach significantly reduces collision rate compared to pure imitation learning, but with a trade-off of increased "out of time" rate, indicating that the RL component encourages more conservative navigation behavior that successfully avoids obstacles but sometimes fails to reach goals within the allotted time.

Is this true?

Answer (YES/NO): NO